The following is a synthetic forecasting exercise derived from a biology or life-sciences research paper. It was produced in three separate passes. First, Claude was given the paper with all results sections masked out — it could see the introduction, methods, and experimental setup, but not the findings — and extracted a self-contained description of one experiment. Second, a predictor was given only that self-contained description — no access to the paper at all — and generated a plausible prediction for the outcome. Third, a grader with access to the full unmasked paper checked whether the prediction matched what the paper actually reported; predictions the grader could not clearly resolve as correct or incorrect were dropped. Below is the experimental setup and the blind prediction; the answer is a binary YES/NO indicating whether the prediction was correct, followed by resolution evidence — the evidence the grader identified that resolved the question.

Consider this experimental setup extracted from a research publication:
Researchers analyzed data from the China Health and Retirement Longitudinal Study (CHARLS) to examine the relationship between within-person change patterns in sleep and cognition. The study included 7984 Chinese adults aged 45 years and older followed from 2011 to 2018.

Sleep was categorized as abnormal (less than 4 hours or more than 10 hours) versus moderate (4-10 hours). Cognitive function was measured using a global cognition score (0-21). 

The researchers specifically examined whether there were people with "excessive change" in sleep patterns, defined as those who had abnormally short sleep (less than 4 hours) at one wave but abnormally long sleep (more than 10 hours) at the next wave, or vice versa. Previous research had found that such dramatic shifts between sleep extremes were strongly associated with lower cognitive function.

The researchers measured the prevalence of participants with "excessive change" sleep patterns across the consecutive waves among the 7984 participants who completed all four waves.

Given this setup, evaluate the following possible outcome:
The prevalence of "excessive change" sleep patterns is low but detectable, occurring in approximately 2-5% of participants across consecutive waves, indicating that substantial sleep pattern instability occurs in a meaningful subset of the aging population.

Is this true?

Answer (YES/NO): NO